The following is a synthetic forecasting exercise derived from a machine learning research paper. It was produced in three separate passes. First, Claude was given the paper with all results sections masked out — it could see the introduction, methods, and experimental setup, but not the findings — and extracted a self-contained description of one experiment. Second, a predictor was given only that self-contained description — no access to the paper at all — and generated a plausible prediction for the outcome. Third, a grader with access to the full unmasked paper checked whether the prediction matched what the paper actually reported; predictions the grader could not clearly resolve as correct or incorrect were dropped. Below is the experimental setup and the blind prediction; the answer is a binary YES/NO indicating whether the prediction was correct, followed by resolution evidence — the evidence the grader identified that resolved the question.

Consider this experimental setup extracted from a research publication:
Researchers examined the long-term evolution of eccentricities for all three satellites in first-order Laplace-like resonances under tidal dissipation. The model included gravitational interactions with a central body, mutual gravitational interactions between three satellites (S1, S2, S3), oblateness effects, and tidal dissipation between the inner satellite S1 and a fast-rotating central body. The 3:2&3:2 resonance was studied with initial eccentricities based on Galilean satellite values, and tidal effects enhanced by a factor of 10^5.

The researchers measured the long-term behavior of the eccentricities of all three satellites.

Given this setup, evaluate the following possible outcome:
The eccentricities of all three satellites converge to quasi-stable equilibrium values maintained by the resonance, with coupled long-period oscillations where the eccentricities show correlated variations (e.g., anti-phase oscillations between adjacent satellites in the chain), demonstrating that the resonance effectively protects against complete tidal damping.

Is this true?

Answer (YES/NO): NO